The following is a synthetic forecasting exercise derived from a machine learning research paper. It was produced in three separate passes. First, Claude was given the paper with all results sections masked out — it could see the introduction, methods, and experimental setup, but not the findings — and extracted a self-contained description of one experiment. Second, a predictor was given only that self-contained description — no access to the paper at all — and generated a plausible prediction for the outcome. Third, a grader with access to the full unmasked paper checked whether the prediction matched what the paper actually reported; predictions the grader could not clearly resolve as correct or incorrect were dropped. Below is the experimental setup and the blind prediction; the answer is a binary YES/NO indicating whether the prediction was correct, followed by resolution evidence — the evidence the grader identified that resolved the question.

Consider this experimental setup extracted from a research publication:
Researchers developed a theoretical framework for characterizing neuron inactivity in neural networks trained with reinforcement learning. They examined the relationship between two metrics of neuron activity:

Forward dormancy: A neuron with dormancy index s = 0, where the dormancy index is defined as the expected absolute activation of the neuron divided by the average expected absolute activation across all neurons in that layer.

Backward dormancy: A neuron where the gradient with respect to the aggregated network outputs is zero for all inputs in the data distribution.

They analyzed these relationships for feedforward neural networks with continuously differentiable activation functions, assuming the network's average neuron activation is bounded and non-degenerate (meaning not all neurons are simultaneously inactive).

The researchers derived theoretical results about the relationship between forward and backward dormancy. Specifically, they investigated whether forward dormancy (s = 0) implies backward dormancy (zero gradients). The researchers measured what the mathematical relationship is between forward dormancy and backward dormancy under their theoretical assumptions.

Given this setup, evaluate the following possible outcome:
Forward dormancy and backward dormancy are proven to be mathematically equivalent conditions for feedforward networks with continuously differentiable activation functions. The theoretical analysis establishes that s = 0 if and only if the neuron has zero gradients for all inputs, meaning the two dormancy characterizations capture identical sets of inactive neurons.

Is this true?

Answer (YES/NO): NO